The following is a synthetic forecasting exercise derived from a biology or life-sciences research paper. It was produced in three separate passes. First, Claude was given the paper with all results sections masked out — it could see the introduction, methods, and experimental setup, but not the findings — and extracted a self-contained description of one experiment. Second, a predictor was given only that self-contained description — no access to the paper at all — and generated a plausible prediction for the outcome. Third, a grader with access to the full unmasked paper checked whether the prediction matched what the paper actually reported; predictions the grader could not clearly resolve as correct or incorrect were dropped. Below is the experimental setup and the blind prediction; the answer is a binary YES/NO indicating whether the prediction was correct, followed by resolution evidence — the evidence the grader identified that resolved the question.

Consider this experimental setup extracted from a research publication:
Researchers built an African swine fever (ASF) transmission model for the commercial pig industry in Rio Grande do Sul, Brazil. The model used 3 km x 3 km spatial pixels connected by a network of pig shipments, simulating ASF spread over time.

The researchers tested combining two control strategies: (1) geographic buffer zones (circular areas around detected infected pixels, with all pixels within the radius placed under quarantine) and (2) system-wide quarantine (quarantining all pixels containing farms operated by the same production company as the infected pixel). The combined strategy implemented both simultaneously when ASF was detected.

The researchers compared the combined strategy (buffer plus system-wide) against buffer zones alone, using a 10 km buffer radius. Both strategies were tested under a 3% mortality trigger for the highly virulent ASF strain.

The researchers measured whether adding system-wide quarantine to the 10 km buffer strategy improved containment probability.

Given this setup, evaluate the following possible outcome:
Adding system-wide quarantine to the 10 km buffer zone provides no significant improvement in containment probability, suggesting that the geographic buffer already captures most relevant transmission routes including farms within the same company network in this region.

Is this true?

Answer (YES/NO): NO